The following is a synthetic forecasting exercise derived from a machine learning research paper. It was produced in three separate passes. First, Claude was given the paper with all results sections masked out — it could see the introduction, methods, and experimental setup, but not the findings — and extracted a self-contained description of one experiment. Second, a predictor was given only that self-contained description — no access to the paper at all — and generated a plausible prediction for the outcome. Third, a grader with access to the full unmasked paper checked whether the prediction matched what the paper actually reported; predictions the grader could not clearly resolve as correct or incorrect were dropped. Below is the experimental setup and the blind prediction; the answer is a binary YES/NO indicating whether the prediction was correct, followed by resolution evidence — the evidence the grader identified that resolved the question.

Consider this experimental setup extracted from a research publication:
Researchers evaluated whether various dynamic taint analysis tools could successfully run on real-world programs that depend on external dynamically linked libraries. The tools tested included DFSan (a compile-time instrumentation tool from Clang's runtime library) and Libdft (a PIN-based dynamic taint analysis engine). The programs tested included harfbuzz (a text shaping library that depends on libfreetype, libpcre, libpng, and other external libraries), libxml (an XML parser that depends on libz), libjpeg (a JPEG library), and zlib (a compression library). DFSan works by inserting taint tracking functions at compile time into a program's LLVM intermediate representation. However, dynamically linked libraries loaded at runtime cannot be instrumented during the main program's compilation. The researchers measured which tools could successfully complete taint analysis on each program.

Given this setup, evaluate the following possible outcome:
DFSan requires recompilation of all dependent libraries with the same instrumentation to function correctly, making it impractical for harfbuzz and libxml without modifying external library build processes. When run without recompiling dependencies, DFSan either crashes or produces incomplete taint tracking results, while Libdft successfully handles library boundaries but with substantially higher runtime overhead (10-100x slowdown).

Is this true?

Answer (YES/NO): NO